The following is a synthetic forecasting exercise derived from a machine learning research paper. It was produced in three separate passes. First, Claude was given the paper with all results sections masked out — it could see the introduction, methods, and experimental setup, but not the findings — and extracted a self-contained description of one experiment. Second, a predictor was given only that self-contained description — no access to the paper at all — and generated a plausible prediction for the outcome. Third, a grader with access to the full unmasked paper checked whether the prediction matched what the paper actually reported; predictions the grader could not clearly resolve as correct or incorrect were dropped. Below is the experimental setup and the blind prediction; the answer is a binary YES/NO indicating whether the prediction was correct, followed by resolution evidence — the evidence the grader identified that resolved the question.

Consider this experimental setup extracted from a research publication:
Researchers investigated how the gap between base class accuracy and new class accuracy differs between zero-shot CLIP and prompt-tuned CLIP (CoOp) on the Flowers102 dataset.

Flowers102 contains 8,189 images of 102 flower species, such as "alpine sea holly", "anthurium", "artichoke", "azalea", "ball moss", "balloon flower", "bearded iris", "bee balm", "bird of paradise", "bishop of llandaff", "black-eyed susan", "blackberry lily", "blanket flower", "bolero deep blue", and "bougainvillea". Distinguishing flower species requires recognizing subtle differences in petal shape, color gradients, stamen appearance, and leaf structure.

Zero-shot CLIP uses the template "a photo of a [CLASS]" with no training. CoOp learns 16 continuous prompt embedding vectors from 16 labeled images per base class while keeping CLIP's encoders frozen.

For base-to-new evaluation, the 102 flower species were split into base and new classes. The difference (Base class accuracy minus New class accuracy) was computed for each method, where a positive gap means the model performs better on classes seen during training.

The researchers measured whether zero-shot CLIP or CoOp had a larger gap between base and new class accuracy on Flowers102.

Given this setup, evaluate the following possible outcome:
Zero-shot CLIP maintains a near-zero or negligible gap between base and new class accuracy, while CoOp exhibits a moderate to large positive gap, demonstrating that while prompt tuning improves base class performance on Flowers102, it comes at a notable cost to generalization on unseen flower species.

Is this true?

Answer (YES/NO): NO